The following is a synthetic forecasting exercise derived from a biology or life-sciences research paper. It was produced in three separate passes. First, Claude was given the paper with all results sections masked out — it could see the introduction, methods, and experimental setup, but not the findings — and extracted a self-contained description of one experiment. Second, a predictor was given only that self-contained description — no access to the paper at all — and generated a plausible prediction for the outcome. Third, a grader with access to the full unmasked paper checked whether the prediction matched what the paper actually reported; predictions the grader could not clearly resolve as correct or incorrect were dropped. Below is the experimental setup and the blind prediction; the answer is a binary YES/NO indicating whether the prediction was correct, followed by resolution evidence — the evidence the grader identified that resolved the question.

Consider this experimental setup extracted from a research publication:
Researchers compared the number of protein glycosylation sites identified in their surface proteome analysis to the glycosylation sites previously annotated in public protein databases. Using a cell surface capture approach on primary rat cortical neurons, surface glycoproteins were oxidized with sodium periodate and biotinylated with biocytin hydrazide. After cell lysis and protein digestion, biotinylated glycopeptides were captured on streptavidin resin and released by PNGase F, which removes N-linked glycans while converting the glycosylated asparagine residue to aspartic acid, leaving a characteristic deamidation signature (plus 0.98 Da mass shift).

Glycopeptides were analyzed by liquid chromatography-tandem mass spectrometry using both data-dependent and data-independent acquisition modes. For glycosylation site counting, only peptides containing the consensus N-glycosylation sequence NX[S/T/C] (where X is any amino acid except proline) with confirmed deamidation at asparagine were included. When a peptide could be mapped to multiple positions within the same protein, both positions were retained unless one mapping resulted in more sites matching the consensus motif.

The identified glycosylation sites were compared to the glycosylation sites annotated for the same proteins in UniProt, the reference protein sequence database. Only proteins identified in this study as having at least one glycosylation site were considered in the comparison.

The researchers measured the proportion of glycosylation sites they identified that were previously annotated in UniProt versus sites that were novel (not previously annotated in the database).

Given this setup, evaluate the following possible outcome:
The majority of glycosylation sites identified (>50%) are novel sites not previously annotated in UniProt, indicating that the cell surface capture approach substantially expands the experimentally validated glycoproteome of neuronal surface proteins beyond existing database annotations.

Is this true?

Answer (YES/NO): YES